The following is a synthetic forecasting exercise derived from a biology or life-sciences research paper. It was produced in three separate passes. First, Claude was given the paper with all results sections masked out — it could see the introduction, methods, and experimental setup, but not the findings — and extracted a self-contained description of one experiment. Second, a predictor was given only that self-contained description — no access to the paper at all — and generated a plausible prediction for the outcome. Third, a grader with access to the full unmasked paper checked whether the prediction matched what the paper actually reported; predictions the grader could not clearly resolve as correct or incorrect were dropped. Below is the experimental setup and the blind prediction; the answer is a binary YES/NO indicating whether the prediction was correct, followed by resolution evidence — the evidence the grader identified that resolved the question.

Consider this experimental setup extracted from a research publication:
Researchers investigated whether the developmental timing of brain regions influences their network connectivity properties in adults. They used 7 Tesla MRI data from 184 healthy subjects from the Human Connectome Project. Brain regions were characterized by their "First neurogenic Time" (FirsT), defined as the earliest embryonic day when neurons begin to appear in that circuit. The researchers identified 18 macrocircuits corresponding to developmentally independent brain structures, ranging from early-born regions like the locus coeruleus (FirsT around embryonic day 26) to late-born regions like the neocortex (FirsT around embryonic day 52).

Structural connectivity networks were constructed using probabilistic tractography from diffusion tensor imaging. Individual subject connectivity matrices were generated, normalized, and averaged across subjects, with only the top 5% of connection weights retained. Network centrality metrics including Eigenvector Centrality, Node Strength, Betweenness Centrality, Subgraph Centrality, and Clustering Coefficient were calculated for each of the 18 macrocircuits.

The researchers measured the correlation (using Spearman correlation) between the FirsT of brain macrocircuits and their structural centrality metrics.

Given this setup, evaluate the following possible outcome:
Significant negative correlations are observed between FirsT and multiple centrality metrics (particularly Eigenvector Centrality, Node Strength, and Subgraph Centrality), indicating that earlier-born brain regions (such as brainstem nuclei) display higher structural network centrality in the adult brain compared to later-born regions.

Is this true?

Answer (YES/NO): YES